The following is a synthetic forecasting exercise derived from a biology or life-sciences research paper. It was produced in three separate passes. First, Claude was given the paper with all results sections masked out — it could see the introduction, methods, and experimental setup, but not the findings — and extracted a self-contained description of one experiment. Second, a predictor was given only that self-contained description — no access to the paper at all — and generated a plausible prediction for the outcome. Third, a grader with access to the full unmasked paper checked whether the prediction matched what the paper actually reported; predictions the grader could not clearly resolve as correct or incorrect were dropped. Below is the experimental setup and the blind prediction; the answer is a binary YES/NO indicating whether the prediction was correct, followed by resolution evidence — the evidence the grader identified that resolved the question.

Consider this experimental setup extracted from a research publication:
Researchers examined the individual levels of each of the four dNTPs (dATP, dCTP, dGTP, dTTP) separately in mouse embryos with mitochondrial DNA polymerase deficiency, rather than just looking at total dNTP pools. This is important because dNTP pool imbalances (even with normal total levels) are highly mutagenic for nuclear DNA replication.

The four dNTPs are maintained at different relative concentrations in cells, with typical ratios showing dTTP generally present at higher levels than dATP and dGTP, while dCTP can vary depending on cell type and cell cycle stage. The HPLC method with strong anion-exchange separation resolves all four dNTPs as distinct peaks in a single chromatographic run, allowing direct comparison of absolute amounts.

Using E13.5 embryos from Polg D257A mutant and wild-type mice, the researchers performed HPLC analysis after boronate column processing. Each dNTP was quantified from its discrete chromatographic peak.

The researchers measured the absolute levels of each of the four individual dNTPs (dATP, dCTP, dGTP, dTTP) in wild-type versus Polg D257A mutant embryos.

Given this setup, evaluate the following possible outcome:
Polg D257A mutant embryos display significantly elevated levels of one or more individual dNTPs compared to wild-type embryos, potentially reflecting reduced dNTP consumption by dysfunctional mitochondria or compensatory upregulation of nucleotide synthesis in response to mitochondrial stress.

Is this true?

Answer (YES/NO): NO